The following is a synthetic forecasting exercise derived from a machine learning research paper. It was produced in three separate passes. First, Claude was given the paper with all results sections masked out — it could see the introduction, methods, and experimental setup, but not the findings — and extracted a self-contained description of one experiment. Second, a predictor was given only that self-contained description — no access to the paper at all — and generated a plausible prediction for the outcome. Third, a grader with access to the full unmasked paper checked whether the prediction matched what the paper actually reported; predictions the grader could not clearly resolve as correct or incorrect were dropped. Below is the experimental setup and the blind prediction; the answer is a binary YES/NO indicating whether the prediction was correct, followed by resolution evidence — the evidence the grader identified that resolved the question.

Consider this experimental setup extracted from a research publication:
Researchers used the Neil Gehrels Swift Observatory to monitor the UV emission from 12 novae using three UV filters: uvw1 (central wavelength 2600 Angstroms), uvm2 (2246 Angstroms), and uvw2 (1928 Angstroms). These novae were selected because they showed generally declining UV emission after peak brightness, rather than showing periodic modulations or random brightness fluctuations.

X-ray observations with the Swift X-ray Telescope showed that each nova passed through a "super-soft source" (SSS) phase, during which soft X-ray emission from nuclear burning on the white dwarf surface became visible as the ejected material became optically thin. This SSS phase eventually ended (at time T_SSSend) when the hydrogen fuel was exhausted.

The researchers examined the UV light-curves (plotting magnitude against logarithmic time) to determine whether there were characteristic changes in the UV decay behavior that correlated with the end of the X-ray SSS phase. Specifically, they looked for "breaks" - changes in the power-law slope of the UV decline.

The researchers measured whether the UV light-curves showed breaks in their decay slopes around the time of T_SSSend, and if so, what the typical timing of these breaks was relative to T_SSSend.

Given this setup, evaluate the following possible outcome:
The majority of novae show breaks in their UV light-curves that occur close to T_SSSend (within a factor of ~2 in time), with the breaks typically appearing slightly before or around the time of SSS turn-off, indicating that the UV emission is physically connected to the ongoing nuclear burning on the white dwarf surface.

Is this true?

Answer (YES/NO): YES